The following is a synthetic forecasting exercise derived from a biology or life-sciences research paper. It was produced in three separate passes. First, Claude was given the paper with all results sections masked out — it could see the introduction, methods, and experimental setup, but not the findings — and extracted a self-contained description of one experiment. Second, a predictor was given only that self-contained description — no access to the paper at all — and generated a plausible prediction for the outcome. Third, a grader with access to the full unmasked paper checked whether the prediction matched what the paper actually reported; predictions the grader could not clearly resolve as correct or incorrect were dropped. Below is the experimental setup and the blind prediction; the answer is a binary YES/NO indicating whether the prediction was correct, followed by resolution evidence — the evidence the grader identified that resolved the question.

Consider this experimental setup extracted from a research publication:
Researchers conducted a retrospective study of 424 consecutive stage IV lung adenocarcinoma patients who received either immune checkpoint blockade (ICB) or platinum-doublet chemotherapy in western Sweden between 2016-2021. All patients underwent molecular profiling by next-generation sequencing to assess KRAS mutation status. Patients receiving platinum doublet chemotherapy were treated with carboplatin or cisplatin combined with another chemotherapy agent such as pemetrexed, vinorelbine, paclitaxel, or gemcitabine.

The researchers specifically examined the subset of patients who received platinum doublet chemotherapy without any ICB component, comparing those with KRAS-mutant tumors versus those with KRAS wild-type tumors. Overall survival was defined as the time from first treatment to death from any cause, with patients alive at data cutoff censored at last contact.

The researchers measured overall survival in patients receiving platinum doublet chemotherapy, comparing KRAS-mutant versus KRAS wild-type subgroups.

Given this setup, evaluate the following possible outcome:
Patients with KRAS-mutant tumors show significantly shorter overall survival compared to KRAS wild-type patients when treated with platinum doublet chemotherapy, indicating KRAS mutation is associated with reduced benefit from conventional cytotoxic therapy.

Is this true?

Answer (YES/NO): NO